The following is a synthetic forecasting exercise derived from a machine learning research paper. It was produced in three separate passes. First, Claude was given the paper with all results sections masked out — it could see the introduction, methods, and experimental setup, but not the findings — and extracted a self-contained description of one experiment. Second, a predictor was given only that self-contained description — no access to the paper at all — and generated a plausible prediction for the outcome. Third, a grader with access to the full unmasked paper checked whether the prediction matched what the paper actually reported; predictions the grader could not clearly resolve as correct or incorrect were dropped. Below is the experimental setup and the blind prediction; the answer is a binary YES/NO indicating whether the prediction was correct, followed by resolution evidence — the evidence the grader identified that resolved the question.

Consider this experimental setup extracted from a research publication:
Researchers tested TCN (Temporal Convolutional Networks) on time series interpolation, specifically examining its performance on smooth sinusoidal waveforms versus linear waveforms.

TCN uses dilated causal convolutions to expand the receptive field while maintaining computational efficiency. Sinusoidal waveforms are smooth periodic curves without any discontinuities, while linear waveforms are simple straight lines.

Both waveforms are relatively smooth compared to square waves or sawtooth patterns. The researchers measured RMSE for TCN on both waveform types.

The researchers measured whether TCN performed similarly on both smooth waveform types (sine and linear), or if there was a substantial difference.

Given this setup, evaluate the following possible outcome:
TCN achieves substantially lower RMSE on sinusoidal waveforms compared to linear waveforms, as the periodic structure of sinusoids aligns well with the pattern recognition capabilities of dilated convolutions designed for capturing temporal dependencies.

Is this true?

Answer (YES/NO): NO